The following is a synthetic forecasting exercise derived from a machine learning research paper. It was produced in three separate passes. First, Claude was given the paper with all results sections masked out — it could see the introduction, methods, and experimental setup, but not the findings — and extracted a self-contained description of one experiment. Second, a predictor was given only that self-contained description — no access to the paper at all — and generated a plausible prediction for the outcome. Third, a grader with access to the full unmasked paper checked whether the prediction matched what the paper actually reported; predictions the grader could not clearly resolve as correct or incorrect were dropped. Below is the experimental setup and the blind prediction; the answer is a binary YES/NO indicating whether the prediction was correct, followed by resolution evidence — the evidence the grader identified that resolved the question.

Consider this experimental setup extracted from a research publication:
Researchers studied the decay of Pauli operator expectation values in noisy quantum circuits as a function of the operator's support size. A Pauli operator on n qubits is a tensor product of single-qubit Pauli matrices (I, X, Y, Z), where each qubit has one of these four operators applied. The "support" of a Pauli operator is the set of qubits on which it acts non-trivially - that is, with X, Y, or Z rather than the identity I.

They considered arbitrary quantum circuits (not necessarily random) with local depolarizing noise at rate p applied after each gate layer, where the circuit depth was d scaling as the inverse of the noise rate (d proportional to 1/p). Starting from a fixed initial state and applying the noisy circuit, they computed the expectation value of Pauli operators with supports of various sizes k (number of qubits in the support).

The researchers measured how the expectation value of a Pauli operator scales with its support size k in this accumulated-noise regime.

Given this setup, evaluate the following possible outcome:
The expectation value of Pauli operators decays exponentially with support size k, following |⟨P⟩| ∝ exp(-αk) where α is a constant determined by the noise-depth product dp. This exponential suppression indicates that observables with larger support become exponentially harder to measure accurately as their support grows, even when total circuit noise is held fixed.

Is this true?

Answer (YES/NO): YES